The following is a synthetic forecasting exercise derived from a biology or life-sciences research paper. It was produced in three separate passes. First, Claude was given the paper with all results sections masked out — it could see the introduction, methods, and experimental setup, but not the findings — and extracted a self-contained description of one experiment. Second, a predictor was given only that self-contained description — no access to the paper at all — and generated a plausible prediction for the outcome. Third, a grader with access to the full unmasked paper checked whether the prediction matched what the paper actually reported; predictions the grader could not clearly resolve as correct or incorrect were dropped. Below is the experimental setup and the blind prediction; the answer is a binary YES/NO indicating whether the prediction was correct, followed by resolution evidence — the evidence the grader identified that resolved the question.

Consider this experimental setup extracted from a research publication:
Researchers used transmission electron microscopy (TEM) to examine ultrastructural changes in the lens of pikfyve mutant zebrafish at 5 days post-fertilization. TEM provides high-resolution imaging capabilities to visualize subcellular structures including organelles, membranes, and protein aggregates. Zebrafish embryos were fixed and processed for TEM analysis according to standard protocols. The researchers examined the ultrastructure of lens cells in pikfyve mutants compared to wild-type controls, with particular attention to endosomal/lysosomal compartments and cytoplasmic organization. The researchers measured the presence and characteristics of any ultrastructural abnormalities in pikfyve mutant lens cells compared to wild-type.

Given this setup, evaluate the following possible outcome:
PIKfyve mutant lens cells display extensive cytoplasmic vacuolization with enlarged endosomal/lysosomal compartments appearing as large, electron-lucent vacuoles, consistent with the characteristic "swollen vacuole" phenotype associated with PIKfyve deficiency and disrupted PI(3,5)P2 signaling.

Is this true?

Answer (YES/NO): YES